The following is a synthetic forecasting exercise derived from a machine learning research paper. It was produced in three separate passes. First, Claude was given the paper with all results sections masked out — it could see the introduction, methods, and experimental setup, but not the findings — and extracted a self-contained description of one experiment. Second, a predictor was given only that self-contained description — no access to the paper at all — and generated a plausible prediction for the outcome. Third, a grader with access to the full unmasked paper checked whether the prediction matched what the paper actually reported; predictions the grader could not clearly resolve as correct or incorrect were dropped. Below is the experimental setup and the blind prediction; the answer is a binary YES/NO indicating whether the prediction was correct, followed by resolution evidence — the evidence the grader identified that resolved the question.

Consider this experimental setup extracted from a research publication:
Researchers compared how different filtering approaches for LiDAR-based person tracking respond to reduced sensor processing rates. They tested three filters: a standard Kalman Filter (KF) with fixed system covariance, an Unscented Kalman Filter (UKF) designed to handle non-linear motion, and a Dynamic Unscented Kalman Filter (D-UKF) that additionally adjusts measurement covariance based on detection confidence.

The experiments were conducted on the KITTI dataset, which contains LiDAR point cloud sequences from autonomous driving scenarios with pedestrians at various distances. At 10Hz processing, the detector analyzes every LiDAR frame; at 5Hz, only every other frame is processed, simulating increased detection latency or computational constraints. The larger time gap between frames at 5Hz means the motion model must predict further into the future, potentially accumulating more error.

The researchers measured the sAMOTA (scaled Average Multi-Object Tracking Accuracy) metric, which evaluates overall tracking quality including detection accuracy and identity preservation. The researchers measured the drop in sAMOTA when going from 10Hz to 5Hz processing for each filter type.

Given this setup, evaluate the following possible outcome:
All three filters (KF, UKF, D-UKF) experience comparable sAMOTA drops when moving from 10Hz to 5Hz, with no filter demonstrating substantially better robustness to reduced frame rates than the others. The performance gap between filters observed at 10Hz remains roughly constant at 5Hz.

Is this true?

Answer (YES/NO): NO